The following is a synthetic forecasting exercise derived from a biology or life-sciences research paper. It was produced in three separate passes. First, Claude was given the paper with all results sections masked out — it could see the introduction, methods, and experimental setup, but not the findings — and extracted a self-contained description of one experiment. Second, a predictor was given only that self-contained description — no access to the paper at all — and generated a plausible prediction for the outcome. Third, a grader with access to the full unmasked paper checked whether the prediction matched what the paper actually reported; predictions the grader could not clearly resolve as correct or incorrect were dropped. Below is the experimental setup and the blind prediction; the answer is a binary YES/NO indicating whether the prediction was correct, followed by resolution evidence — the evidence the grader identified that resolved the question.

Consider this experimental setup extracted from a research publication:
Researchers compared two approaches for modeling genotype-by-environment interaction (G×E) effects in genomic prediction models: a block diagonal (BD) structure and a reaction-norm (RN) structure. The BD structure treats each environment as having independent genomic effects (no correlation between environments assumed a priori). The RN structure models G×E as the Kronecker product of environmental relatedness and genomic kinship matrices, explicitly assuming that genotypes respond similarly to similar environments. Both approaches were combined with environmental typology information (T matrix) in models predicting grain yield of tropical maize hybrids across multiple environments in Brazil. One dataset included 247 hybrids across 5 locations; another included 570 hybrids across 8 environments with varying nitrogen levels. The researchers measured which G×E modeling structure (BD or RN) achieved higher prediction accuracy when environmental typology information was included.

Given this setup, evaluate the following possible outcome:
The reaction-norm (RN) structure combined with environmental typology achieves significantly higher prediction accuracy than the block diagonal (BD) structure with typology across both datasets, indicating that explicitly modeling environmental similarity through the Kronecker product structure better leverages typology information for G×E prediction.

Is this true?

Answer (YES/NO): NO